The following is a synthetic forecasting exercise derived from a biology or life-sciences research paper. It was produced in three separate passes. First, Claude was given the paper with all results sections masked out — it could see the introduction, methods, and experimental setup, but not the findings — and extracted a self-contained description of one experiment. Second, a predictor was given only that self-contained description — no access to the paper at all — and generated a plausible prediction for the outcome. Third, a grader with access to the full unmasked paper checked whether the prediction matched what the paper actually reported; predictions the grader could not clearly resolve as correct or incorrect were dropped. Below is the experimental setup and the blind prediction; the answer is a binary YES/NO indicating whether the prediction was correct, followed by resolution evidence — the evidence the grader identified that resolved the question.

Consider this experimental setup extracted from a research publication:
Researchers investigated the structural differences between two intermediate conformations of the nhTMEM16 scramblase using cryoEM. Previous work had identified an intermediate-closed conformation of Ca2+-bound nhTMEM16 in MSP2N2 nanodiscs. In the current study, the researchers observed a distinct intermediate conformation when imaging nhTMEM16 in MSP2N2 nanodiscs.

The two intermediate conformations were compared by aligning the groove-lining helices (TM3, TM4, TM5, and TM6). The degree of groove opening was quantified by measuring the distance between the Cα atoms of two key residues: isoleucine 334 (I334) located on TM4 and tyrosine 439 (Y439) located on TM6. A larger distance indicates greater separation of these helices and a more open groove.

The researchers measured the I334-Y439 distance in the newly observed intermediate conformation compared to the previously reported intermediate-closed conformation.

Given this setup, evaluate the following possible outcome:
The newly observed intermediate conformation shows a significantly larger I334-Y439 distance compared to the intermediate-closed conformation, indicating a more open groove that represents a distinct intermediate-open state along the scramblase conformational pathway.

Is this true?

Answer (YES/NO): YES